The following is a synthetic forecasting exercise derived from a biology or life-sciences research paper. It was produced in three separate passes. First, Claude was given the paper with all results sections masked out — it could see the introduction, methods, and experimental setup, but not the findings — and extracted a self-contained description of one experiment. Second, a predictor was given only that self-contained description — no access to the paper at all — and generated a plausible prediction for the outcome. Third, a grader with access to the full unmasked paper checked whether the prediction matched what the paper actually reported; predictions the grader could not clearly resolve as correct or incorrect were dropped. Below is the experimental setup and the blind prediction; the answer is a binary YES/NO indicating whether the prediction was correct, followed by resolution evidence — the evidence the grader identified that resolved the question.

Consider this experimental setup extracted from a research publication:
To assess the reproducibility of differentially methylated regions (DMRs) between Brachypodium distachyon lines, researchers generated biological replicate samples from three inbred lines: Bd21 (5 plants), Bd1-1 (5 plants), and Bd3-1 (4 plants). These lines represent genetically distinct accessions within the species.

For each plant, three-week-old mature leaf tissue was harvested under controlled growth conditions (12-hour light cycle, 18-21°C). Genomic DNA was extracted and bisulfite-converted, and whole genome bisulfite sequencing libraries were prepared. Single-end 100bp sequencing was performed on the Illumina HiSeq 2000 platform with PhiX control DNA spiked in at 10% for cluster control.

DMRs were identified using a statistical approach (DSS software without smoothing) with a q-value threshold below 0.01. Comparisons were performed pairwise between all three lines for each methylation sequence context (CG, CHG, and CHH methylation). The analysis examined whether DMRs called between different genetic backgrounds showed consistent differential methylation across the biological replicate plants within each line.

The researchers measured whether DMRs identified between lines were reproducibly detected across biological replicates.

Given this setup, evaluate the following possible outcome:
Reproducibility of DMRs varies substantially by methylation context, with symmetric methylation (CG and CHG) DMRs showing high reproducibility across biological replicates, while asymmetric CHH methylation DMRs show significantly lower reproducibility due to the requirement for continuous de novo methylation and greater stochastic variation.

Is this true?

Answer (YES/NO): YES